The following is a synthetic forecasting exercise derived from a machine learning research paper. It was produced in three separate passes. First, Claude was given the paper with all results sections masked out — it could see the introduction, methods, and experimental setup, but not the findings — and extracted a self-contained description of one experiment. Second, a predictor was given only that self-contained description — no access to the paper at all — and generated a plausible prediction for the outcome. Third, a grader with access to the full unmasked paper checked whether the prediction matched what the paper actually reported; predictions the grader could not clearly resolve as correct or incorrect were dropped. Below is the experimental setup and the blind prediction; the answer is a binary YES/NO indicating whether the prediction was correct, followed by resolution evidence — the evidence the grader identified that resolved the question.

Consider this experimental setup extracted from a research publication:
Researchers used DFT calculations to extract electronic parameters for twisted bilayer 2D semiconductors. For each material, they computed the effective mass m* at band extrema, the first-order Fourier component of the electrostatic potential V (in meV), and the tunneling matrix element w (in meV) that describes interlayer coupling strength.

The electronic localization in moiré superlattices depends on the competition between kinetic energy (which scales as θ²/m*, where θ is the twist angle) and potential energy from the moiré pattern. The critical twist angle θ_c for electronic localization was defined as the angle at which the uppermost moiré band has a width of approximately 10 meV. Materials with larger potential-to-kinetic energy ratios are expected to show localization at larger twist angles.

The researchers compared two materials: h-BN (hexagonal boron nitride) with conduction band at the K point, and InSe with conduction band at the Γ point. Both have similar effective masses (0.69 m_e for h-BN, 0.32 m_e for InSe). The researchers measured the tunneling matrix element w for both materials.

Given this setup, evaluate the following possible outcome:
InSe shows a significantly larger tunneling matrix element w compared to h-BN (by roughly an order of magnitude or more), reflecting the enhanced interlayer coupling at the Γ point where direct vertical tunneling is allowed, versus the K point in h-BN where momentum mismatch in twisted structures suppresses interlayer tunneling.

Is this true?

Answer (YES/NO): NO